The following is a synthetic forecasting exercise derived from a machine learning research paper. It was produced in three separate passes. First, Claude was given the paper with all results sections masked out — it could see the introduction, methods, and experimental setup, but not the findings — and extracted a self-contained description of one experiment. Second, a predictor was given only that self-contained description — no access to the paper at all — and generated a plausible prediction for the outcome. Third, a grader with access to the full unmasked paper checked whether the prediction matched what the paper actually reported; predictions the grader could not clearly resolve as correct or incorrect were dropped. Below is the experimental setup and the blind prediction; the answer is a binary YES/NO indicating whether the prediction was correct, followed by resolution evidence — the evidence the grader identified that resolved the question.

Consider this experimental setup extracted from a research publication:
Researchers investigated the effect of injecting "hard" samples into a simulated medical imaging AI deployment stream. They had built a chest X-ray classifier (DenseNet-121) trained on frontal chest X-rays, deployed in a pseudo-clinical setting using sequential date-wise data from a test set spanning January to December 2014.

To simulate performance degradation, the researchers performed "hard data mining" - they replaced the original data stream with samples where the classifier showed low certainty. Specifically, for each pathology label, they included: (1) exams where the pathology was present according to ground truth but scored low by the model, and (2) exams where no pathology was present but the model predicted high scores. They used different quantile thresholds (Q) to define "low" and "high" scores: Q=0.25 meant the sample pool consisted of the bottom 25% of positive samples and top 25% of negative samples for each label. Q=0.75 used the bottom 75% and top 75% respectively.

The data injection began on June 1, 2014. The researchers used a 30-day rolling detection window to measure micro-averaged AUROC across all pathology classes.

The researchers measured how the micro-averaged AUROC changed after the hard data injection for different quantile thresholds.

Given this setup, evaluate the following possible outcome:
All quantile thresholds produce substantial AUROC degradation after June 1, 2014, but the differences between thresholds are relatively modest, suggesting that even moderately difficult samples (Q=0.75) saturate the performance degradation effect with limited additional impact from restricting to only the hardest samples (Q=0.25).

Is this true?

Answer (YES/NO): NO